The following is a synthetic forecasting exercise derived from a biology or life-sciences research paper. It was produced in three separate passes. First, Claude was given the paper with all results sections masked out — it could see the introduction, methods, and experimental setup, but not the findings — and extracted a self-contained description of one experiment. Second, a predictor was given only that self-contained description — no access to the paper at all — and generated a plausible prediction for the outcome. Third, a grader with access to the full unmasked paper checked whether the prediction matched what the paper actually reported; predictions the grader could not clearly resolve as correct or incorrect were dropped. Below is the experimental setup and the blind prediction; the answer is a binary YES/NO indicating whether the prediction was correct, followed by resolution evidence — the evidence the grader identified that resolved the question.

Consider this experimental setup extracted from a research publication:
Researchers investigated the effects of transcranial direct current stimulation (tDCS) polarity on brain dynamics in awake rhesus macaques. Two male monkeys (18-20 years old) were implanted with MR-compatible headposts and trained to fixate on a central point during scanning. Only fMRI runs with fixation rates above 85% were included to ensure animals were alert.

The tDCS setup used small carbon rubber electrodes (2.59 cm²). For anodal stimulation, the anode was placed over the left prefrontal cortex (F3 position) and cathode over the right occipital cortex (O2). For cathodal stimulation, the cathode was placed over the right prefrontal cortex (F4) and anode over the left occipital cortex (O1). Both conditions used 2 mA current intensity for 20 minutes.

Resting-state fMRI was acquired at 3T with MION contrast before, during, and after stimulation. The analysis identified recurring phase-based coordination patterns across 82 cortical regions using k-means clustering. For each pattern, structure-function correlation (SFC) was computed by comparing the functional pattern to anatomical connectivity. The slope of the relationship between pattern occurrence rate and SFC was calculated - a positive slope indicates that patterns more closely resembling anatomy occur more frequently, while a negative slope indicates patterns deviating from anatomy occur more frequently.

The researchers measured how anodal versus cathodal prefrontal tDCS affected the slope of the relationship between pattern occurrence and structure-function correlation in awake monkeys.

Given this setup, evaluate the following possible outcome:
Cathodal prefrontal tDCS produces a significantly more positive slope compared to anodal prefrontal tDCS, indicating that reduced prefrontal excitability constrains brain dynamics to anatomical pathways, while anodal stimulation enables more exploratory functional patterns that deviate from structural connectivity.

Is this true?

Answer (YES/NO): YES